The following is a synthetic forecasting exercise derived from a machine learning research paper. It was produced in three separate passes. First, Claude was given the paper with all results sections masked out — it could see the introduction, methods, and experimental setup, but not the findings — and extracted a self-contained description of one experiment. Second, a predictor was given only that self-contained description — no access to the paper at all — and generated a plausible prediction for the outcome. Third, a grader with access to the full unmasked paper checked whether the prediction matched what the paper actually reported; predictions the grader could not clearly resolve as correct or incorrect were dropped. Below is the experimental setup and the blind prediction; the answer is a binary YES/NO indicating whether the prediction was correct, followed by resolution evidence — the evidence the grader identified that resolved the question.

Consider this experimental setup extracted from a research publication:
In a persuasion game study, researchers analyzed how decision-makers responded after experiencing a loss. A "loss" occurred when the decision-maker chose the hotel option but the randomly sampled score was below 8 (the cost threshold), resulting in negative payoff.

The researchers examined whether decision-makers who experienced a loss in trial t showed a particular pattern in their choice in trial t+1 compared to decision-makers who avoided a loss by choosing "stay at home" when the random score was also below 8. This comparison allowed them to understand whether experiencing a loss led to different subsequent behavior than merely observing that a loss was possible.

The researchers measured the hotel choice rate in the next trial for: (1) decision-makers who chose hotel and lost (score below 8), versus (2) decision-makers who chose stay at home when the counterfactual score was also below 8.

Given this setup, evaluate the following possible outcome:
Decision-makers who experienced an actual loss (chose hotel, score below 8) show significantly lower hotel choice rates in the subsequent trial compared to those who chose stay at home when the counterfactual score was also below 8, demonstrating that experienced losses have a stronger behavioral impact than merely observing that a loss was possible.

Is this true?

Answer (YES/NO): NO